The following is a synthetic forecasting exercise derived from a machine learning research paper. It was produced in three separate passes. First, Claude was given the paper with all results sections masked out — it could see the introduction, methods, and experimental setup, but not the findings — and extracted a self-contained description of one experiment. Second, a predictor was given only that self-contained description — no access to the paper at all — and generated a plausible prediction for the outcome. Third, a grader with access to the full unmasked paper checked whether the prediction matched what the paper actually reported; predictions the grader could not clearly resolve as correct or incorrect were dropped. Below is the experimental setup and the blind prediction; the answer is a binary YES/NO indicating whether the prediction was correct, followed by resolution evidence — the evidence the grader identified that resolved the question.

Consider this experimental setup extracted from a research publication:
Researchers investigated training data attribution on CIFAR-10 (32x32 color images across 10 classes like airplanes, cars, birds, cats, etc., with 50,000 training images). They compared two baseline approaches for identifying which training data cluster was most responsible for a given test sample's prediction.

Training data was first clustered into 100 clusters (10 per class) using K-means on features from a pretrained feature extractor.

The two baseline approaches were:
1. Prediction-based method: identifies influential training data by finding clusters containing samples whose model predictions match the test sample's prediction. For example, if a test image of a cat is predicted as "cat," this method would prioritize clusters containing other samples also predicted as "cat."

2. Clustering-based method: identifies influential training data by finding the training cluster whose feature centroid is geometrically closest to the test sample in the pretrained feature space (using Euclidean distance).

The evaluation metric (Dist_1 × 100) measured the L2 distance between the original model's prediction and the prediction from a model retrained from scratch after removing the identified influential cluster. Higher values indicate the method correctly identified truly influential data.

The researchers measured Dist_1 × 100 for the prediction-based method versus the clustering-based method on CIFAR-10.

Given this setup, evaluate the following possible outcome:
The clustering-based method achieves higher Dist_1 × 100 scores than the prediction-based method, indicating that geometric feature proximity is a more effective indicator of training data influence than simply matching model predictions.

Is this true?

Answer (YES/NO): NO